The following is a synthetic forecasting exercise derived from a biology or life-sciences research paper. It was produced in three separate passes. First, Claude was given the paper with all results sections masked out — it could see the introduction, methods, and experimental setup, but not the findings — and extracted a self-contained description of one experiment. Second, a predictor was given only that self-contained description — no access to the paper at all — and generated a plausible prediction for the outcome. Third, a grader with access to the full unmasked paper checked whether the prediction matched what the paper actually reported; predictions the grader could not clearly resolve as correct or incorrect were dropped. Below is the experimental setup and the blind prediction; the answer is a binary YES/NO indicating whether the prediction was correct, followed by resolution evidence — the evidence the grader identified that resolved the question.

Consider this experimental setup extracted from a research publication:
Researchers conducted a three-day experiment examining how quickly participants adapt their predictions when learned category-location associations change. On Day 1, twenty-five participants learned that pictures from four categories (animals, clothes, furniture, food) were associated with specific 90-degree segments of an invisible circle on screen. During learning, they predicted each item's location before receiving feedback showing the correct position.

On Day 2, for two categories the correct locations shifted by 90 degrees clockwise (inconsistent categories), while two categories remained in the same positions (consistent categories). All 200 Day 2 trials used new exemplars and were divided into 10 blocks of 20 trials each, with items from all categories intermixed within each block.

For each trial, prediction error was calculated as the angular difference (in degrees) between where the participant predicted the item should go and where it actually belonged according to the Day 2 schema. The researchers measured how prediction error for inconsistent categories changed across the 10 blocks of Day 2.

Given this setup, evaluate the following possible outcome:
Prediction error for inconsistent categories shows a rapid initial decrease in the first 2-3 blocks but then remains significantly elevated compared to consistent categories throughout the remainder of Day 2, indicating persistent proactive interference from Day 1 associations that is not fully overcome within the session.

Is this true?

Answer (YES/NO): NO